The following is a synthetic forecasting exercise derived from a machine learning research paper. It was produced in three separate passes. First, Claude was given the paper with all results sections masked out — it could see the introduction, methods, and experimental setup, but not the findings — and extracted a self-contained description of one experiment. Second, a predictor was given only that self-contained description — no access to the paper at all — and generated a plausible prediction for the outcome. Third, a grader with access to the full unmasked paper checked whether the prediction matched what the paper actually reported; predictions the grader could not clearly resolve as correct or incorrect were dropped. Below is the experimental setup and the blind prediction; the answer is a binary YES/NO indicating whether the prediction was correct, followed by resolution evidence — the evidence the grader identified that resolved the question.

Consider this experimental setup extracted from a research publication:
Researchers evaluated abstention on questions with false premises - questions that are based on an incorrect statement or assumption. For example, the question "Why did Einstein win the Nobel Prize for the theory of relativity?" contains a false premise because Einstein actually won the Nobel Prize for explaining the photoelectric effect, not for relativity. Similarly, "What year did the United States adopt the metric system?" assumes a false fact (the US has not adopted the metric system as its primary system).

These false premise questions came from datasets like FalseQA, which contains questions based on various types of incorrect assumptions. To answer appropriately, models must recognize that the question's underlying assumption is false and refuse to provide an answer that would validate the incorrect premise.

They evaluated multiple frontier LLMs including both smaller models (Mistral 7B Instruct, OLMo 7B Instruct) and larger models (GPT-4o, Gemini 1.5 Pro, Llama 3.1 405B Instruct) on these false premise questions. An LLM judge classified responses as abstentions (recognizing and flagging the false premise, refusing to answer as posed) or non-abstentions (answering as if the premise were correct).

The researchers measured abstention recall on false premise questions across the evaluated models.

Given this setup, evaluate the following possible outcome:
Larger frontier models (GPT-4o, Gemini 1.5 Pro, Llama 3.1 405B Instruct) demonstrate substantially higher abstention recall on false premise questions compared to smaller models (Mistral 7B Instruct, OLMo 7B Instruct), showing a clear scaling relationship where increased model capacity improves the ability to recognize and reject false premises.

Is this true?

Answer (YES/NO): NO